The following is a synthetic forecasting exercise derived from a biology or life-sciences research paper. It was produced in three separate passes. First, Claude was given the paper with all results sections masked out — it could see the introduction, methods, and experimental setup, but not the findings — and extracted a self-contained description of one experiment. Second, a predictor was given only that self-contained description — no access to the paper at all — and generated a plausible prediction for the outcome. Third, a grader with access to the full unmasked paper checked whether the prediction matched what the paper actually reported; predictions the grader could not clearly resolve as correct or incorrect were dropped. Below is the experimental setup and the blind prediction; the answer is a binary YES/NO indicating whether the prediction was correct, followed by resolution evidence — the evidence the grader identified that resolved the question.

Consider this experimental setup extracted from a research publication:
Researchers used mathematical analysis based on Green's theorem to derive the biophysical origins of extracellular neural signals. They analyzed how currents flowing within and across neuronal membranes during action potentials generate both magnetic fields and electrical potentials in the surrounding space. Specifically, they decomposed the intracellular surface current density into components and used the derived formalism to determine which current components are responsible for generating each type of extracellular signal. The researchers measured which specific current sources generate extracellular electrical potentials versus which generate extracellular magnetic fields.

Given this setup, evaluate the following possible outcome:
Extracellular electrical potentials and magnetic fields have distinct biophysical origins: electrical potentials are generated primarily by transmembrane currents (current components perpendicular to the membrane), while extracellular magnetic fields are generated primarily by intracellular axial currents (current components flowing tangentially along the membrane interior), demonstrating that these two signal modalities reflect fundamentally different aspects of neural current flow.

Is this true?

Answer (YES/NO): YES